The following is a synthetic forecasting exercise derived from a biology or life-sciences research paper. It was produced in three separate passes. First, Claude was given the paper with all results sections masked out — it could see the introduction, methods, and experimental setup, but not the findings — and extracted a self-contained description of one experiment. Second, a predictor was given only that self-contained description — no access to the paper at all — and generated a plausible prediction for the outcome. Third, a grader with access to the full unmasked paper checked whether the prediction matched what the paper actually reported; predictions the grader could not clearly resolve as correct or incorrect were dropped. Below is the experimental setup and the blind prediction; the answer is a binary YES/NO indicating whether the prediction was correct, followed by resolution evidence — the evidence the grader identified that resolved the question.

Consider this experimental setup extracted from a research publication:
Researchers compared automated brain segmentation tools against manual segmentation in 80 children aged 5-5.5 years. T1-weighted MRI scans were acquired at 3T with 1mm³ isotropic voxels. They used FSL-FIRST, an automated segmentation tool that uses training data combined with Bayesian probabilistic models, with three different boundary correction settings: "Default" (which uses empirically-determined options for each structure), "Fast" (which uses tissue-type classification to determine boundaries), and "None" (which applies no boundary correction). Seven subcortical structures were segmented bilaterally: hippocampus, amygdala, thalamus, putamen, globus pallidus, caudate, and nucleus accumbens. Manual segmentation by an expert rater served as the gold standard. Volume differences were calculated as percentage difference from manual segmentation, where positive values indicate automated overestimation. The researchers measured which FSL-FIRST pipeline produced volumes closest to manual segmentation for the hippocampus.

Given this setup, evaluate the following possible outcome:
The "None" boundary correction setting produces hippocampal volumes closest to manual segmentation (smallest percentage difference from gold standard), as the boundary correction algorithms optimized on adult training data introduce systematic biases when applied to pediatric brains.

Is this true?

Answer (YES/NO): NO